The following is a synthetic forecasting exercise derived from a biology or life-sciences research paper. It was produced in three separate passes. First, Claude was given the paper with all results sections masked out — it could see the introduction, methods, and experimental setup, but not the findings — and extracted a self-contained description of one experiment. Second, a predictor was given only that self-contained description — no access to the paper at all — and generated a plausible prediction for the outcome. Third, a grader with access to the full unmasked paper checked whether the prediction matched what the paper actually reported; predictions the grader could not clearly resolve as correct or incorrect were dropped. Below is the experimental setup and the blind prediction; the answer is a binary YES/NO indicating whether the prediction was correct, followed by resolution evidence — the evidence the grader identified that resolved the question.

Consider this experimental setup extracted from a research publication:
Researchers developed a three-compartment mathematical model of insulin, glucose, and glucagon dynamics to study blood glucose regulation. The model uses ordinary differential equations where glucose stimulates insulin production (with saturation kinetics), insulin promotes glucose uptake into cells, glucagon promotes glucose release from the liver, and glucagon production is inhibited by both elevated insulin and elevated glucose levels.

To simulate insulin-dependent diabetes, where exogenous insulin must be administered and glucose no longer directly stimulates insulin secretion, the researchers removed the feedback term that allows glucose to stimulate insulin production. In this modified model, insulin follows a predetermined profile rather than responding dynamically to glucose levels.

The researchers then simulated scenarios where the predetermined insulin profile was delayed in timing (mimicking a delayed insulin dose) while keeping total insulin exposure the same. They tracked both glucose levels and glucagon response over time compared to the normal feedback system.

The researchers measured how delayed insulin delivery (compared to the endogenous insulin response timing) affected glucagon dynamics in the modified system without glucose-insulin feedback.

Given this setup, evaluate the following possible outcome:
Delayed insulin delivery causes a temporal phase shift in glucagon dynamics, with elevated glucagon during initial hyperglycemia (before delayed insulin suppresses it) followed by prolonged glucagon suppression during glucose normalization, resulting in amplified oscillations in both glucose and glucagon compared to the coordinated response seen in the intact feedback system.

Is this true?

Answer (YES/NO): NO